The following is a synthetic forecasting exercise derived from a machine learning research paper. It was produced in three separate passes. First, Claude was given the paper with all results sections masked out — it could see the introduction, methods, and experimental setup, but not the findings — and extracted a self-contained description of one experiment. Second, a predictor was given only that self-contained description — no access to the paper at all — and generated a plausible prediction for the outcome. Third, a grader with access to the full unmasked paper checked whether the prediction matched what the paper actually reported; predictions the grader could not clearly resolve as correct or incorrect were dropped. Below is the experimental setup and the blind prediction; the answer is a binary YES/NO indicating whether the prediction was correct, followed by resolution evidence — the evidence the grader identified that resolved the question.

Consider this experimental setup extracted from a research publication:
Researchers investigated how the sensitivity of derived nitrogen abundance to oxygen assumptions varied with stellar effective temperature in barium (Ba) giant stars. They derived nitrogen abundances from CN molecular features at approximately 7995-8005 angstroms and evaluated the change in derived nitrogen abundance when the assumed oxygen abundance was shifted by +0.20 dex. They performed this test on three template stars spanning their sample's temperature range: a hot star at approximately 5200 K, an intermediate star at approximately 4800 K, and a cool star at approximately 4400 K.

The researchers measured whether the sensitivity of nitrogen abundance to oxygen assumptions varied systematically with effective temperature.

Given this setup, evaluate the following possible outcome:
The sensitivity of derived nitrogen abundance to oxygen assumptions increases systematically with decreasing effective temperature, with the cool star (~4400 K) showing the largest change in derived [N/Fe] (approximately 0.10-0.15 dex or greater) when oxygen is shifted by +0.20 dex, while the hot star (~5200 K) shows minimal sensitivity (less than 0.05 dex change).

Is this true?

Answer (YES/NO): NO